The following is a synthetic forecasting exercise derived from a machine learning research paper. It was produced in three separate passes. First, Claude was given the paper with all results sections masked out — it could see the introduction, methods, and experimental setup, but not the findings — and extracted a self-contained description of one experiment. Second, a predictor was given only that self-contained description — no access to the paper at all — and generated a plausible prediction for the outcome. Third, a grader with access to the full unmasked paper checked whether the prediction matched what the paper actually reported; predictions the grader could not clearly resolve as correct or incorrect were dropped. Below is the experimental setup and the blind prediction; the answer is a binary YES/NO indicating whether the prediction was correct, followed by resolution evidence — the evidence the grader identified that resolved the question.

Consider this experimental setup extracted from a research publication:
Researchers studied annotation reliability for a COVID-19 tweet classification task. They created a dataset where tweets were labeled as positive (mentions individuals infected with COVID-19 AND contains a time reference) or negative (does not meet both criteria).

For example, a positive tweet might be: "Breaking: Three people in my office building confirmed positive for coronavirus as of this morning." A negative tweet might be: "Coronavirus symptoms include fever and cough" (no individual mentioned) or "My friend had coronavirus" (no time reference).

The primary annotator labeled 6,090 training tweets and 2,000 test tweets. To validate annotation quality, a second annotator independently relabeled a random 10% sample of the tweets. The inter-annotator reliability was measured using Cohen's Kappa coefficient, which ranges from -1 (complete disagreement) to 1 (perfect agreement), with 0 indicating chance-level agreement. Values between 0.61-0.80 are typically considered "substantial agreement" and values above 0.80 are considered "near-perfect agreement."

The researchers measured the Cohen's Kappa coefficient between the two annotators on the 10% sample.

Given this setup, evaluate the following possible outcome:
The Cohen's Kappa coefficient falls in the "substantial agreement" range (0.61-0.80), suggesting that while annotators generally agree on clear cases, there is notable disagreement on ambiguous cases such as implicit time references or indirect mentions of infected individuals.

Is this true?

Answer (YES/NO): YES